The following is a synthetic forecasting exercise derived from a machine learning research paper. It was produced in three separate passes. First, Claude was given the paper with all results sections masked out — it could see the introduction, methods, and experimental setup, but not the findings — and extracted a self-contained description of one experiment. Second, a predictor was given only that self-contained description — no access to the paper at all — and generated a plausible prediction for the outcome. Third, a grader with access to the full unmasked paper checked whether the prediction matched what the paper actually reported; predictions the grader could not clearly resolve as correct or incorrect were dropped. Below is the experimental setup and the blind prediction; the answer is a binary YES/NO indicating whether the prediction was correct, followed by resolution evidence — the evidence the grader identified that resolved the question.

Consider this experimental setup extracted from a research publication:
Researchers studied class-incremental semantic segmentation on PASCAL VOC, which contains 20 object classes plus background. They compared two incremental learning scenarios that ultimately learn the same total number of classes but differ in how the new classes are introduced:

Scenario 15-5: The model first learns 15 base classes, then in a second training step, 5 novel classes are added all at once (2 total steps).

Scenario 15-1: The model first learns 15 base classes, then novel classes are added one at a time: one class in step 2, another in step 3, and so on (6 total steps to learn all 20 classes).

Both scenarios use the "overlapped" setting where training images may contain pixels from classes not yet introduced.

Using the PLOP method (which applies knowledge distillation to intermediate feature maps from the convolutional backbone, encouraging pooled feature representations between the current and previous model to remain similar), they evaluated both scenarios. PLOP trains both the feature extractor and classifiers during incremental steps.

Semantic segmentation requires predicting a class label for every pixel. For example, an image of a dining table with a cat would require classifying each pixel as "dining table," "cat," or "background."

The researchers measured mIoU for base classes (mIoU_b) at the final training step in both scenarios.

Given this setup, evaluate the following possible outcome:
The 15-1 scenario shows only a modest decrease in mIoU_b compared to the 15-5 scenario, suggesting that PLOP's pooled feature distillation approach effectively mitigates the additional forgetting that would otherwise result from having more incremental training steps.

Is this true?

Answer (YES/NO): NO